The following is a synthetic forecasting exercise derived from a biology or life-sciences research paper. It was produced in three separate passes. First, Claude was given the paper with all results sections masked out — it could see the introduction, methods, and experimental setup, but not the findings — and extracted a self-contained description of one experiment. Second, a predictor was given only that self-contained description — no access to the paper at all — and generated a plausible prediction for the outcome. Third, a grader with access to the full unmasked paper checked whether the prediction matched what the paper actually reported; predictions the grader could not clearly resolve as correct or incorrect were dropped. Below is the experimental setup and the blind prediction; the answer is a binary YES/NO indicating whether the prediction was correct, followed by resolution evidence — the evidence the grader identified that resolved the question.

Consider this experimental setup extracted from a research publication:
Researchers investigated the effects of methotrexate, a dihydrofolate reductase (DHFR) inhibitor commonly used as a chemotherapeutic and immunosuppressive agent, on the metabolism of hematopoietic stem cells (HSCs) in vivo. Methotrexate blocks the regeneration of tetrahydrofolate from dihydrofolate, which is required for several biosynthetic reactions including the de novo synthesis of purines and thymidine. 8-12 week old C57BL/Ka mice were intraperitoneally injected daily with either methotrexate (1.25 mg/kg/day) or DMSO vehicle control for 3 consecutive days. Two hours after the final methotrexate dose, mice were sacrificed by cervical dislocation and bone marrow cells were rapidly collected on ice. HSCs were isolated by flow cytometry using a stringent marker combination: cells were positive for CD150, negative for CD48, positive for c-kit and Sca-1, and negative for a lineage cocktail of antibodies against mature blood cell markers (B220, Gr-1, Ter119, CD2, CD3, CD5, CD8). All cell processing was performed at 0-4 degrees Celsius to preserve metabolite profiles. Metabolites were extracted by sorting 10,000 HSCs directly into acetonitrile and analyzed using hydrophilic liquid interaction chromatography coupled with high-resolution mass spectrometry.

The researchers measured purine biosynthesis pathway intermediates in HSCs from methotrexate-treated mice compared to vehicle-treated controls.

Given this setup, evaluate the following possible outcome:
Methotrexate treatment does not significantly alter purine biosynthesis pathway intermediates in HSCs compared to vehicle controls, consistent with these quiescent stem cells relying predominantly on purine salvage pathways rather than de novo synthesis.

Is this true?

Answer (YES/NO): NO